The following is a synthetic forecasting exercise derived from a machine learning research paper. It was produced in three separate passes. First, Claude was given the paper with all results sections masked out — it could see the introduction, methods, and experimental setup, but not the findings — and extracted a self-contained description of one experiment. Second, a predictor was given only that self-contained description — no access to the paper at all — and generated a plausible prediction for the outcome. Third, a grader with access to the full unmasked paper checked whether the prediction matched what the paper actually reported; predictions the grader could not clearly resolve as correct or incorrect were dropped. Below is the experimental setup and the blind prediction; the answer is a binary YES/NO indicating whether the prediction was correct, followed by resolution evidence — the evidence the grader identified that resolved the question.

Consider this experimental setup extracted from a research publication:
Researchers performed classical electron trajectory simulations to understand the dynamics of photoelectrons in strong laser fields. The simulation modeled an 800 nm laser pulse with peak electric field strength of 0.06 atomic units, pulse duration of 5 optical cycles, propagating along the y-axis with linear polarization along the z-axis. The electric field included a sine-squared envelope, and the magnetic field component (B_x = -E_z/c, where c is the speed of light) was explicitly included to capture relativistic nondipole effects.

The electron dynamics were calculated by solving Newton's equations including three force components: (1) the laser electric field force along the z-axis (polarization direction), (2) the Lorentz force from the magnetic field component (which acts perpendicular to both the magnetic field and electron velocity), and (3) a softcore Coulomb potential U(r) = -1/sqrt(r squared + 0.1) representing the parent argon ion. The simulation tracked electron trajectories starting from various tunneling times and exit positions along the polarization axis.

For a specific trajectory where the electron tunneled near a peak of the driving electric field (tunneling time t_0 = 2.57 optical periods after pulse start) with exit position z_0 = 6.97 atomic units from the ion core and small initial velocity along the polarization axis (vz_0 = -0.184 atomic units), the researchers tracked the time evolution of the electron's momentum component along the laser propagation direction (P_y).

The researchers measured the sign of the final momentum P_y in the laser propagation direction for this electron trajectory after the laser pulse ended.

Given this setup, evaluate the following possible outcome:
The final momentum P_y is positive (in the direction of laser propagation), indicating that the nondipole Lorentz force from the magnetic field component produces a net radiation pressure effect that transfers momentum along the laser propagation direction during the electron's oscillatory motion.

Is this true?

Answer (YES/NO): NO